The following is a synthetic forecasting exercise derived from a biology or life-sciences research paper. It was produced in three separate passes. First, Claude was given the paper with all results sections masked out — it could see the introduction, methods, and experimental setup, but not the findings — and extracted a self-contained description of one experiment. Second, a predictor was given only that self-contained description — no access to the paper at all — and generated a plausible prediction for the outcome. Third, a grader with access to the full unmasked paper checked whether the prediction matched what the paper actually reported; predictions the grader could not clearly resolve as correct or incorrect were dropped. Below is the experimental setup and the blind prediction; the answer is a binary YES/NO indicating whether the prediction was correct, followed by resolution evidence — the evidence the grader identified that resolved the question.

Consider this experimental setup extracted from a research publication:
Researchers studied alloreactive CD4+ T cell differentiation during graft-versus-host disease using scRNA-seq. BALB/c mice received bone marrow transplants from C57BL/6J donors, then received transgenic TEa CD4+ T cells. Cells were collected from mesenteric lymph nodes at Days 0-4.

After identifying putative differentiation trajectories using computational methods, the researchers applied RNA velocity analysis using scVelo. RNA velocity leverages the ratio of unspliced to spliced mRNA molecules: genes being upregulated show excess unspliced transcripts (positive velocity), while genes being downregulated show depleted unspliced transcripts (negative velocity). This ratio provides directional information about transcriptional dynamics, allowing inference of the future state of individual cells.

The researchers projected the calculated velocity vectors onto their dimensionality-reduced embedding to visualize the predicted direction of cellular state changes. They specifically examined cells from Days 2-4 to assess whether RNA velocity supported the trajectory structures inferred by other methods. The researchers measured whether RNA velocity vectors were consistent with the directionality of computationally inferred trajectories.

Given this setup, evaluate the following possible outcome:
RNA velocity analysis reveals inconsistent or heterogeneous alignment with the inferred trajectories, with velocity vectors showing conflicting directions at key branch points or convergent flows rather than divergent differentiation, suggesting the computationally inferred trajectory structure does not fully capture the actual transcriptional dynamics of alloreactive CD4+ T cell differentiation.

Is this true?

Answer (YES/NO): NO